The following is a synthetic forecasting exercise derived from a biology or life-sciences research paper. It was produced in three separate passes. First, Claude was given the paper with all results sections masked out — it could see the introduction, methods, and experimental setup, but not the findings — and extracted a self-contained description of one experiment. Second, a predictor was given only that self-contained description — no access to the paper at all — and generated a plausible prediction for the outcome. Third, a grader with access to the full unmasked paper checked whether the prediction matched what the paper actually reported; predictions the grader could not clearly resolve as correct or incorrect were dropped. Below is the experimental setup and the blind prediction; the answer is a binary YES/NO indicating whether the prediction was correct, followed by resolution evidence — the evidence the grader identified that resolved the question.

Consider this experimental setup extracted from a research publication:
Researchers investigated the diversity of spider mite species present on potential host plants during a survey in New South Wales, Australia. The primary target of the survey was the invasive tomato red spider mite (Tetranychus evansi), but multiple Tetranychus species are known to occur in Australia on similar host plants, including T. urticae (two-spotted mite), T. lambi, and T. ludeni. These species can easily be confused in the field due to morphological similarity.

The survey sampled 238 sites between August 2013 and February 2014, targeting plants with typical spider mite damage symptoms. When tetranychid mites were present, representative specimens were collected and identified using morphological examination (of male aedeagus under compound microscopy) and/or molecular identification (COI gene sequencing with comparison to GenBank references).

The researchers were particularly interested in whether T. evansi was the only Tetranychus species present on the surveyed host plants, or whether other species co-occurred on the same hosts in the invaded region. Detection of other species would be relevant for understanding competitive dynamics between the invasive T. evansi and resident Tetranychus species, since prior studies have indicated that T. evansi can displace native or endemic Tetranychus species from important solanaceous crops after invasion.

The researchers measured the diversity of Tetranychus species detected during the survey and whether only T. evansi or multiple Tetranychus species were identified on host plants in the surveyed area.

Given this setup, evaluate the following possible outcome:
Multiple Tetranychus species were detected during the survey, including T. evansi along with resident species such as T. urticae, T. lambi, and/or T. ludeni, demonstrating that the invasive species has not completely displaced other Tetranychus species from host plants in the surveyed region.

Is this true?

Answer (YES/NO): YES